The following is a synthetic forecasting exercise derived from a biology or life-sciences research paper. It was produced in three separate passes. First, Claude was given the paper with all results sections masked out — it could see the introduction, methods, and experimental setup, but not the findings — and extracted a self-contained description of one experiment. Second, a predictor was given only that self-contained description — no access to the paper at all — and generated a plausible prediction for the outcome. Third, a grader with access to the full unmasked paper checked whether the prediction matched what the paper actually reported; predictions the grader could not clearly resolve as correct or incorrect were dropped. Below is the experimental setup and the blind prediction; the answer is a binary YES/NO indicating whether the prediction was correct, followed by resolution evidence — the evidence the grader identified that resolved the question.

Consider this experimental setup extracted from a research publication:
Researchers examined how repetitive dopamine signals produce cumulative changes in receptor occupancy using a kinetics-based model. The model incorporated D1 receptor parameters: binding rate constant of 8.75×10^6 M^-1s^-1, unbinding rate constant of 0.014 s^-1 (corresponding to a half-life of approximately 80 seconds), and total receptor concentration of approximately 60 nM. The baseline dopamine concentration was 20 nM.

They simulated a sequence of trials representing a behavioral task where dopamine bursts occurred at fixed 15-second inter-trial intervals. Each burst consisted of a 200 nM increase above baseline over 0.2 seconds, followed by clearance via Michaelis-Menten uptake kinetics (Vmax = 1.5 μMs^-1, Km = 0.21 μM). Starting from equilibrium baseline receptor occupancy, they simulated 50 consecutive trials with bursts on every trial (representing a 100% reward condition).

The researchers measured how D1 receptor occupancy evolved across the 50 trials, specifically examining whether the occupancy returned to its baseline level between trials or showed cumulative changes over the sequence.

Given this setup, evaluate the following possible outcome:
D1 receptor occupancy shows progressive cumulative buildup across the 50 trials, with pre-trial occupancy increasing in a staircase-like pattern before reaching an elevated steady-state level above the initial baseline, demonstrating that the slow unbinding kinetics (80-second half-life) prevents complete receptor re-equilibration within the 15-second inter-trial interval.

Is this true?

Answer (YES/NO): YES